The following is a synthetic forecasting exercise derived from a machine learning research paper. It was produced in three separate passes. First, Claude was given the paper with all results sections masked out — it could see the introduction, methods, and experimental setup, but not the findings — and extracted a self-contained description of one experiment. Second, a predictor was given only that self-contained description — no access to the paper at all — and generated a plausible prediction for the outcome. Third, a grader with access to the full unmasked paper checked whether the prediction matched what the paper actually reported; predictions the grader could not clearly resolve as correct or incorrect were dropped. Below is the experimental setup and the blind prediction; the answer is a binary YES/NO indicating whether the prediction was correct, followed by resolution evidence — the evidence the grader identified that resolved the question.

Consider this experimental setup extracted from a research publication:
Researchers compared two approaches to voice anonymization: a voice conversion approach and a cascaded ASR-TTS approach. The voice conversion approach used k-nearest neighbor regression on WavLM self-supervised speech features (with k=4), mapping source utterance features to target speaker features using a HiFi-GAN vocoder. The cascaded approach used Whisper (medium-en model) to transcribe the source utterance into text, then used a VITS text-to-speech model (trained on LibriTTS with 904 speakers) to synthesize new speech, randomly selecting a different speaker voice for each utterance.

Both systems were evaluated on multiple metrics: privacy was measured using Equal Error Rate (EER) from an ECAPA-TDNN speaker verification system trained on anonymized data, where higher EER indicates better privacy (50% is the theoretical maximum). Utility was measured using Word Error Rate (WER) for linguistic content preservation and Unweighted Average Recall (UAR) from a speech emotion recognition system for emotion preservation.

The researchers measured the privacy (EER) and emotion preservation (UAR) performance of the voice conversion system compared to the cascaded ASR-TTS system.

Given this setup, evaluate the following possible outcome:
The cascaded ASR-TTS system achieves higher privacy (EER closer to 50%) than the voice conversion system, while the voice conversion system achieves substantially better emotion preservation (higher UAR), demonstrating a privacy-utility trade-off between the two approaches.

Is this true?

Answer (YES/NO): YES